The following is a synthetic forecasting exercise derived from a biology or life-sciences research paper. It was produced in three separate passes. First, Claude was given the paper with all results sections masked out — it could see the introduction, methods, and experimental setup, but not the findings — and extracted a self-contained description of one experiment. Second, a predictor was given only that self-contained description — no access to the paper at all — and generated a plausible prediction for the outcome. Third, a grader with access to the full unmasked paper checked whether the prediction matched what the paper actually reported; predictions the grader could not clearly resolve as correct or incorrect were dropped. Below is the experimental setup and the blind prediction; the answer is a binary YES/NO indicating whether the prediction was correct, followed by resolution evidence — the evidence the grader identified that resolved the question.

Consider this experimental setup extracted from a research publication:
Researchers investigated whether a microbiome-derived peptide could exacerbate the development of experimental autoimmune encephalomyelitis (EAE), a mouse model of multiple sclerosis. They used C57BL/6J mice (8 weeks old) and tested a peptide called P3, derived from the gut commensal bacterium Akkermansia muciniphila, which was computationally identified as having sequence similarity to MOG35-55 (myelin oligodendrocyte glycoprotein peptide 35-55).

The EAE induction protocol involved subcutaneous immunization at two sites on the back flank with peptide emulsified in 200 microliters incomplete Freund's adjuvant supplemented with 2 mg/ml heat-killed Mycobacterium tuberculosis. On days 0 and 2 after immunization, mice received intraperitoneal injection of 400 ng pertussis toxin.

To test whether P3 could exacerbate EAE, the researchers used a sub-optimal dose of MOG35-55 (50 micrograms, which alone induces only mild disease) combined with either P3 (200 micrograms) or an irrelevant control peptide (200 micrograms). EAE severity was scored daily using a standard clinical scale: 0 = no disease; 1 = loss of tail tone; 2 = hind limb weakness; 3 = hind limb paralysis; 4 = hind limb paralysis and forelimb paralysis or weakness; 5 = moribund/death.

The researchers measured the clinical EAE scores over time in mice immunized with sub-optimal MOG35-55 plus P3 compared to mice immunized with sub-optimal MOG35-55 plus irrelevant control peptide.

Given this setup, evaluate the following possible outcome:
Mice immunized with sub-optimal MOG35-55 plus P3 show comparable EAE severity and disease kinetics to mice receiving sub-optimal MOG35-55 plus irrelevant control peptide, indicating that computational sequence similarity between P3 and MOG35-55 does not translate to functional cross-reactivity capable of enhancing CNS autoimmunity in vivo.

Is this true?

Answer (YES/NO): NO